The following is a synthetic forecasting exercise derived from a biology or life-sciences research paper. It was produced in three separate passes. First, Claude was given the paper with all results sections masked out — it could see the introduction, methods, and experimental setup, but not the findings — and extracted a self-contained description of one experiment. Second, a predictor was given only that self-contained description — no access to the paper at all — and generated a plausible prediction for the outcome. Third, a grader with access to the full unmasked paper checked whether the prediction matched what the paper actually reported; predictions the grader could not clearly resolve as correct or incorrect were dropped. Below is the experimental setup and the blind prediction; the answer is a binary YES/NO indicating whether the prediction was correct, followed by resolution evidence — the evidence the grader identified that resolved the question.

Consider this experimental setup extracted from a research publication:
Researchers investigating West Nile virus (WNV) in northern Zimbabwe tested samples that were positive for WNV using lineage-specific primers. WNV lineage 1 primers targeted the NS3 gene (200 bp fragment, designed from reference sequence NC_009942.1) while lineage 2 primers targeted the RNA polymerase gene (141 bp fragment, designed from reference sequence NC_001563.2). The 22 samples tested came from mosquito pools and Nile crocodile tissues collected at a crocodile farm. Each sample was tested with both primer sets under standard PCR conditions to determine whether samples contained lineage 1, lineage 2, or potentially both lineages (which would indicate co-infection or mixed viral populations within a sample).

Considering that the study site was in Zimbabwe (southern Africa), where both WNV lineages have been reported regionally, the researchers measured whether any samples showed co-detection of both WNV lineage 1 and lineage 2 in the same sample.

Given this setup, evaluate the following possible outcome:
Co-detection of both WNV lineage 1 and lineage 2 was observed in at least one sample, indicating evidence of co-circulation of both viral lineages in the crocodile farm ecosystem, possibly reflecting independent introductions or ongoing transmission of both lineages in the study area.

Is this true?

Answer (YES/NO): YES